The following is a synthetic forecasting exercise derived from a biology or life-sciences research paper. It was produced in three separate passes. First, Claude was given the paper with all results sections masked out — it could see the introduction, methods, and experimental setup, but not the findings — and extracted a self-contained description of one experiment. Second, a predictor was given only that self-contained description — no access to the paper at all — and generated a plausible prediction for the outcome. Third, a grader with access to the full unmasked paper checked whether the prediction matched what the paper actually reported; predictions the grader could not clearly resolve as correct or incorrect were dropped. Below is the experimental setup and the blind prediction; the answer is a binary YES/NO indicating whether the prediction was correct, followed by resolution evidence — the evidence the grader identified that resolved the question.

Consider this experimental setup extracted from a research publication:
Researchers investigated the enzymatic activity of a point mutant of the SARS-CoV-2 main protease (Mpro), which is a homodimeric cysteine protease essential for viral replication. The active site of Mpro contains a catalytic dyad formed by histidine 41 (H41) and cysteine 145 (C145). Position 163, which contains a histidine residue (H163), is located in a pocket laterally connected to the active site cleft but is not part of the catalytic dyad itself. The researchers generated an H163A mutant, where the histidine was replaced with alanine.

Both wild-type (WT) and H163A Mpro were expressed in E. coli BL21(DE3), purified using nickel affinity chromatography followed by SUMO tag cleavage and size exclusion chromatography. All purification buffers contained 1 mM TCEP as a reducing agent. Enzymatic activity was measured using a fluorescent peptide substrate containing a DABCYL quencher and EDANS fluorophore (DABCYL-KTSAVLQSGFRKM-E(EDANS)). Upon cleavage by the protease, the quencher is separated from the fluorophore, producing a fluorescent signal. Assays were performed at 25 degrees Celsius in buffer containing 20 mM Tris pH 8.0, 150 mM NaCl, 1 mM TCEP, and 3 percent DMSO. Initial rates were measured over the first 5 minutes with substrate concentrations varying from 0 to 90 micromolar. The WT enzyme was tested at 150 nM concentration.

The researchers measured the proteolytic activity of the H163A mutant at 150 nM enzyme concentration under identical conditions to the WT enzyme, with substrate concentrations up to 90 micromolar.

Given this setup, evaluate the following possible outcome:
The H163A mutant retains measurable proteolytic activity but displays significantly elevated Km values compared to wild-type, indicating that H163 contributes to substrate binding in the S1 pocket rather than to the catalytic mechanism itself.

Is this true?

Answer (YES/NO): NO